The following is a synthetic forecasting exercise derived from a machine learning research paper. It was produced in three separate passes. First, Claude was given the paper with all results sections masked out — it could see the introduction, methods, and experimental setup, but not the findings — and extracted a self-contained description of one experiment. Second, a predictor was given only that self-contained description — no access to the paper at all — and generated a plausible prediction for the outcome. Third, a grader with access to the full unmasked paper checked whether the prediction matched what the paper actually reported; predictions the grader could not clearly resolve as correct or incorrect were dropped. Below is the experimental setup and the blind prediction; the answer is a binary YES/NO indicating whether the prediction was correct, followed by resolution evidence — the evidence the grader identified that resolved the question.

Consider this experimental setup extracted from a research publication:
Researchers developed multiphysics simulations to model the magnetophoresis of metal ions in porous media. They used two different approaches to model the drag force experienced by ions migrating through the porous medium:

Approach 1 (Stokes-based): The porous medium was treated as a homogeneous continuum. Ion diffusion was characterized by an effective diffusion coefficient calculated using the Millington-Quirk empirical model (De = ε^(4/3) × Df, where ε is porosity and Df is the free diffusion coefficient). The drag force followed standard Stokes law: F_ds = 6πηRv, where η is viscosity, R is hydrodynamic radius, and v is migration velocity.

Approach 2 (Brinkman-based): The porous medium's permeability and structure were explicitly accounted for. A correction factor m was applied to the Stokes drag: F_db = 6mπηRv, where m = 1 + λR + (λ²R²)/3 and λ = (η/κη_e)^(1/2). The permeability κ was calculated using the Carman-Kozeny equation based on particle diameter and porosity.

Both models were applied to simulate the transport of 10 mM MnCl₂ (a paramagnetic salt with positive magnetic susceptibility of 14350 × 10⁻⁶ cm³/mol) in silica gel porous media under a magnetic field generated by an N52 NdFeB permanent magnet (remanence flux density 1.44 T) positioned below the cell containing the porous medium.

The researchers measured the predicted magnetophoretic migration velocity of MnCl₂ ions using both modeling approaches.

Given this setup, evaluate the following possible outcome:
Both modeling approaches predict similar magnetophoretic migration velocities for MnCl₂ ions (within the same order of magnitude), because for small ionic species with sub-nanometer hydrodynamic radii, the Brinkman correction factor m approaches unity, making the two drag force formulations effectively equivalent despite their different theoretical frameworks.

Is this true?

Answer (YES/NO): NO